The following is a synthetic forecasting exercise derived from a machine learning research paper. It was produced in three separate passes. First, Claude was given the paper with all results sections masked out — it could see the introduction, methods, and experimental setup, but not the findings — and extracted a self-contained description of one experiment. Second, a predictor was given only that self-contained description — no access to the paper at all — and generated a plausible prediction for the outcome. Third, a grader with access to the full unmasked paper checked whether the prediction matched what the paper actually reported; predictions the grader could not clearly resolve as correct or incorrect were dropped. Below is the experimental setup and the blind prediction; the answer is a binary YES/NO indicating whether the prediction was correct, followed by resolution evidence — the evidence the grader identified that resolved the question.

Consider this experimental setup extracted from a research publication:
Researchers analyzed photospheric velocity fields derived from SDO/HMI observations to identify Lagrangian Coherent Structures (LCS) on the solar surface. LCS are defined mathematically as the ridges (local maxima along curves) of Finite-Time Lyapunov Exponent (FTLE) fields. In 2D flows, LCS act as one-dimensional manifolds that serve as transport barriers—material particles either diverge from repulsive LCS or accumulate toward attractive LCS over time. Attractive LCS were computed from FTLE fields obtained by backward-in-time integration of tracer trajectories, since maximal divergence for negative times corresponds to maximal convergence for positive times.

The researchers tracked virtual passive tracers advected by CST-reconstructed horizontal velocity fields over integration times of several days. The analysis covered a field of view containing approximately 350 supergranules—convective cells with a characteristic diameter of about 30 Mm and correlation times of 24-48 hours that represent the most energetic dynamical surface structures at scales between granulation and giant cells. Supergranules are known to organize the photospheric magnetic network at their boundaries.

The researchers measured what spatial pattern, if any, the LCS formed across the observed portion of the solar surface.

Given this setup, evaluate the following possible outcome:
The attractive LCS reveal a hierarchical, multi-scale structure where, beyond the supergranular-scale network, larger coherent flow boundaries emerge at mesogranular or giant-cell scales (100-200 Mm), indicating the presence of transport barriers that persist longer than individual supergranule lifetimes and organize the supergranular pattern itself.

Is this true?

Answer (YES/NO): NO